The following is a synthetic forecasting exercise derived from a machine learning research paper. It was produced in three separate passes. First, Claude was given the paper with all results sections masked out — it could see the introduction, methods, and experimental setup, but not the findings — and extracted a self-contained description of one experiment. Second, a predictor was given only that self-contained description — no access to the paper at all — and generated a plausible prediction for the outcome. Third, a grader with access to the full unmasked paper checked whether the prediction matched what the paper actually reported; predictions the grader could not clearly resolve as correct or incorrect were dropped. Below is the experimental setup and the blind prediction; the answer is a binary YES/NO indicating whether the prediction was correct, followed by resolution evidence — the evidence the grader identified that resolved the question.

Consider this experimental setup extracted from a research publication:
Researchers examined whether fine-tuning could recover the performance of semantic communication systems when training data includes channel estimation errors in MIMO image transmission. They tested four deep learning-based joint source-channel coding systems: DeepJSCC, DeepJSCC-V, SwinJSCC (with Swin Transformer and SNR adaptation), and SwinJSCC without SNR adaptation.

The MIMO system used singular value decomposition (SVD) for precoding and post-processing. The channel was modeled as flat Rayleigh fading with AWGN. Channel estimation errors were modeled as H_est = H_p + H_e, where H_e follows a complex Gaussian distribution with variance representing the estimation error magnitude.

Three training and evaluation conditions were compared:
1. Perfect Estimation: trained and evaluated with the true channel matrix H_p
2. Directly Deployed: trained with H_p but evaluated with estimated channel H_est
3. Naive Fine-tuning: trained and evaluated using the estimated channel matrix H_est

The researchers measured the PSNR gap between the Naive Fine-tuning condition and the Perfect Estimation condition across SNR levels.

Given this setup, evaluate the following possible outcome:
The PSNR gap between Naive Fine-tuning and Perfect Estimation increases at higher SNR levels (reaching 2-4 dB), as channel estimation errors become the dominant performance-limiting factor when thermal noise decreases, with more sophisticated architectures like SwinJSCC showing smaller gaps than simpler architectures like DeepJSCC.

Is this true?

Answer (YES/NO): NO